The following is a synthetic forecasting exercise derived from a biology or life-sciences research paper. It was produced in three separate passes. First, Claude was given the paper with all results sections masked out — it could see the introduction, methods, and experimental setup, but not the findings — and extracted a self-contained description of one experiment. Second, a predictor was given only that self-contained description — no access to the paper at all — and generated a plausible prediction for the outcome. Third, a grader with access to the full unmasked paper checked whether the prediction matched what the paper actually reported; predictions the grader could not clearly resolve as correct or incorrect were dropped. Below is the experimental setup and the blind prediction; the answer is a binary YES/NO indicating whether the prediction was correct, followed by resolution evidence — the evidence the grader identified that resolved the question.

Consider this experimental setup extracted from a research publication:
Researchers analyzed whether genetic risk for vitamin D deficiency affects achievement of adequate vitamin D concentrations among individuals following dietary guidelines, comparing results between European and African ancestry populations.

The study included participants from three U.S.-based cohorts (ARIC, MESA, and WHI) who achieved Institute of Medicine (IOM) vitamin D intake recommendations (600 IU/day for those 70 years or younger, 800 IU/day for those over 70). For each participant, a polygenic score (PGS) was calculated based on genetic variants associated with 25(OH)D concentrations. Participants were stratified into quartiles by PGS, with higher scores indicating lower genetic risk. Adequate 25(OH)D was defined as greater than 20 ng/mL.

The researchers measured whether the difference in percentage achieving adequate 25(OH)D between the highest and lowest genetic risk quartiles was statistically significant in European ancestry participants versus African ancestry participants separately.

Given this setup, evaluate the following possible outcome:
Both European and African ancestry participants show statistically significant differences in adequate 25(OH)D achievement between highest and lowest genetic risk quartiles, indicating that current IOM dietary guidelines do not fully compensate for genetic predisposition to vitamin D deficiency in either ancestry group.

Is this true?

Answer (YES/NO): NO